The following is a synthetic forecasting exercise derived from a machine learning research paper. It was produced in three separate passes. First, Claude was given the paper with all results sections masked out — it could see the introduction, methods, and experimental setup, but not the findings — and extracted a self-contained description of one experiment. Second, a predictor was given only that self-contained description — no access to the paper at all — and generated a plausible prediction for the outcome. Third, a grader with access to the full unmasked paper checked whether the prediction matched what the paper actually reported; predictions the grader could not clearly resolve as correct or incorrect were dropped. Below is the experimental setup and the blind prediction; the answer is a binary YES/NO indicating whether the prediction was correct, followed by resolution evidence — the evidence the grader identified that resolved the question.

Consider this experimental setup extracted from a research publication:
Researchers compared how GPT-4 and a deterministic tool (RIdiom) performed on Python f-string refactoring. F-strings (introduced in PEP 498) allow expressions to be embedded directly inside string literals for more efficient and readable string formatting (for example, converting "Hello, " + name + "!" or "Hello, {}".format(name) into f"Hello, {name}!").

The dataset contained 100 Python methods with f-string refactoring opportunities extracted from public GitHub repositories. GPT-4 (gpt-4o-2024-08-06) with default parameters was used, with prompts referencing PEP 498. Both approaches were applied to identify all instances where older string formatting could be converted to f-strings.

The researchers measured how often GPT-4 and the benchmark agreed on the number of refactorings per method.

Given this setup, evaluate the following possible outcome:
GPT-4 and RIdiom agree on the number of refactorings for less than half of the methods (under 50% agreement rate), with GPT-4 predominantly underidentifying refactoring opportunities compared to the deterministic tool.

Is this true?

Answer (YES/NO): NO